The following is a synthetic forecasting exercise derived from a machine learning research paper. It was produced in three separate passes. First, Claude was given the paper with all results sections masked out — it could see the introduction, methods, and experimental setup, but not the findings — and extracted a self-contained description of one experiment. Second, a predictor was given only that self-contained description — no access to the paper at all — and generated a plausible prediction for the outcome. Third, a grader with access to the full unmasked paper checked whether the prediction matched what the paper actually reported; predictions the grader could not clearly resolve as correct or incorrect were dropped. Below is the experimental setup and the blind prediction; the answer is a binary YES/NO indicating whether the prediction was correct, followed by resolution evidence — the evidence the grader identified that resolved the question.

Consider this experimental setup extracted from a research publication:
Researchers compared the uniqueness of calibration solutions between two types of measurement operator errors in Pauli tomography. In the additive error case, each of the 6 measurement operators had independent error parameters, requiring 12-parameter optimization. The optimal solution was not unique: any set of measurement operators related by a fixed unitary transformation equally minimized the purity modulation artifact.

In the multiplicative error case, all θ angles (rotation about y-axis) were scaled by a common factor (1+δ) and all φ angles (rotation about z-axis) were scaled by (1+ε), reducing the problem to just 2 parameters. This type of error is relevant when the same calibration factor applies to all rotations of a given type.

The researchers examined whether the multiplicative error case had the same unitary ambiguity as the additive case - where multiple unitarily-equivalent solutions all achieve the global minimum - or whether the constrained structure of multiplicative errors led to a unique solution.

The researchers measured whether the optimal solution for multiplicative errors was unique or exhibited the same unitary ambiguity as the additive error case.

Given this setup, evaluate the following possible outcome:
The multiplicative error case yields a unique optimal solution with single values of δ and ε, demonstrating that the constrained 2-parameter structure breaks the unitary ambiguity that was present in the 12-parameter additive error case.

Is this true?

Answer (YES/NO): YES